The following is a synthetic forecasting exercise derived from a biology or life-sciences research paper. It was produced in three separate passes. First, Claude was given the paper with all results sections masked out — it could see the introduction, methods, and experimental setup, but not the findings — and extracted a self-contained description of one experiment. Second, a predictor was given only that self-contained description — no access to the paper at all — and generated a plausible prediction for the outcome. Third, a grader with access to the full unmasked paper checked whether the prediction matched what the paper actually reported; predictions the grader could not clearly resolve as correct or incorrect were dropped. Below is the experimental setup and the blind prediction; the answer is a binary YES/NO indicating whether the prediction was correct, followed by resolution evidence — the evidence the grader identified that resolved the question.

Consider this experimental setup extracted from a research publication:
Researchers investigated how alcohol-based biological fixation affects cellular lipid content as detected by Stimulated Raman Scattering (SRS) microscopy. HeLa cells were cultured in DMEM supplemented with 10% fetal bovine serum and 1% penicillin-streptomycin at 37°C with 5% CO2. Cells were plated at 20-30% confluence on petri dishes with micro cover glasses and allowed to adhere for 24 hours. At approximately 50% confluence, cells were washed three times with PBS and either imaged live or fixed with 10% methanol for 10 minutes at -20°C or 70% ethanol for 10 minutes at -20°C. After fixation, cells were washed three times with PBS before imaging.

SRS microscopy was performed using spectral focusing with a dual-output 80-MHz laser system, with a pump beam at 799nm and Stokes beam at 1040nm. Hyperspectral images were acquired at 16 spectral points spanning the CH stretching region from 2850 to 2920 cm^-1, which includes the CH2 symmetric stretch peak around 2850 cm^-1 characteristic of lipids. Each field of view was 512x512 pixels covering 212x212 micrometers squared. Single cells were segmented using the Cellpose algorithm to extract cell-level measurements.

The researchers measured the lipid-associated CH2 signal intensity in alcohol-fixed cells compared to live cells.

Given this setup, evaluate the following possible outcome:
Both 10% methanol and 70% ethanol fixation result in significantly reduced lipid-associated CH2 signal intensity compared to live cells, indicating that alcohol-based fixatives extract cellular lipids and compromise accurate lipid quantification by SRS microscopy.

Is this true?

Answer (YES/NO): YES